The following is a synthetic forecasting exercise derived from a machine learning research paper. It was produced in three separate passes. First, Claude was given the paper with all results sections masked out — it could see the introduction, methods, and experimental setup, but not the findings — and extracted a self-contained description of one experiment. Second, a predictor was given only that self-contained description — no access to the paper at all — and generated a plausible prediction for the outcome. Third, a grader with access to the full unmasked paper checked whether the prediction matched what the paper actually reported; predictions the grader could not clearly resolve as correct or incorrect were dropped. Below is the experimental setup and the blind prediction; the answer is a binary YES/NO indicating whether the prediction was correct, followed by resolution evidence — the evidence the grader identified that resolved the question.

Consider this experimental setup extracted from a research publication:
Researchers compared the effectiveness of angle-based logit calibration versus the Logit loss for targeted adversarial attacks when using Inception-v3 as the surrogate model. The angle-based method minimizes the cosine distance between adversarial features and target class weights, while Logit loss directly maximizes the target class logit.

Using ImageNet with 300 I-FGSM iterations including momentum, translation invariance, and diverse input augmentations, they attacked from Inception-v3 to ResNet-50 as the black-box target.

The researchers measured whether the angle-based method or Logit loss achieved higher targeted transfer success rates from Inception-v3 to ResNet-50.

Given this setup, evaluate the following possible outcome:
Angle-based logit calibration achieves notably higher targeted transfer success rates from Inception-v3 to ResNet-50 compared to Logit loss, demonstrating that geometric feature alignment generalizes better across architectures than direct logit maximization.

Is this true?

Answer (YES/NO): NO